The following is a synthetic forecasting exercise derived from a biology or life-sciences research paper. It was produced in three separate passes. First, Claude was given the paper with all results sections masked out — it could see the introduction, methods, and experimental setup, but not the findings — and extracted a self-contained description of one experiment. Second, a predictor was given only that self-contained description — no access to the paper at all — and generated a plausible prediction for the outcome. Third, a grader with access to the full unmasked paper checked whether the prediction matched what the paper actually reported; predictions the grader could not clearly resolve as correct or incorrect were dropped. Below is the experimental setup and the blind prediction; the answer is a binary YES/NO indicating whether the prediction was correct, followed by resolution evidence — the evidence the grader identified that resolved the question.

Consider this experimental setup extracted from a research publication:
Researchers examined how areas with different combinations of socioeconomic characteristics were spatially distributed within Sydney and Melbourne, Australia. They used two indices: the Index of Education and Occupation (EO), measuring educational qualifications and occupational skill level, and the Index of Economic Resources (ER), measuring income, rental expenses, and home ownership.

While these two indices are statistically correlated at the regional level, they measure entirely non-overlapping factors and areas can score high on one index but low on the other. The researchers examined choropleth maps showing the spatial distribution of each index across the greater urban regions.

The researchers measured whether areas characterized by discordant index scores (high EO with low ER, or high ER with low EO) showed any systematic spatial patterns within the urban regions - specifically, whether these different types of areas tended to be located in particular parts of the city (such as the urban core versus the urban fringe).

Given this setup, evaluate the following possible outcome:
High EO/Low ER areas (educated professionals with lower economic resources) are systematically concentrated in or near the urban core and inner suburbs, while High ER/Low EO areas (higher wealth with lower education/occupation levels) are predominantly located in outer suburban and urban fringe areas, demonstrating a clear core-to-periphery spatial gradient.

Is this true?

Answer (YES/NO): YES